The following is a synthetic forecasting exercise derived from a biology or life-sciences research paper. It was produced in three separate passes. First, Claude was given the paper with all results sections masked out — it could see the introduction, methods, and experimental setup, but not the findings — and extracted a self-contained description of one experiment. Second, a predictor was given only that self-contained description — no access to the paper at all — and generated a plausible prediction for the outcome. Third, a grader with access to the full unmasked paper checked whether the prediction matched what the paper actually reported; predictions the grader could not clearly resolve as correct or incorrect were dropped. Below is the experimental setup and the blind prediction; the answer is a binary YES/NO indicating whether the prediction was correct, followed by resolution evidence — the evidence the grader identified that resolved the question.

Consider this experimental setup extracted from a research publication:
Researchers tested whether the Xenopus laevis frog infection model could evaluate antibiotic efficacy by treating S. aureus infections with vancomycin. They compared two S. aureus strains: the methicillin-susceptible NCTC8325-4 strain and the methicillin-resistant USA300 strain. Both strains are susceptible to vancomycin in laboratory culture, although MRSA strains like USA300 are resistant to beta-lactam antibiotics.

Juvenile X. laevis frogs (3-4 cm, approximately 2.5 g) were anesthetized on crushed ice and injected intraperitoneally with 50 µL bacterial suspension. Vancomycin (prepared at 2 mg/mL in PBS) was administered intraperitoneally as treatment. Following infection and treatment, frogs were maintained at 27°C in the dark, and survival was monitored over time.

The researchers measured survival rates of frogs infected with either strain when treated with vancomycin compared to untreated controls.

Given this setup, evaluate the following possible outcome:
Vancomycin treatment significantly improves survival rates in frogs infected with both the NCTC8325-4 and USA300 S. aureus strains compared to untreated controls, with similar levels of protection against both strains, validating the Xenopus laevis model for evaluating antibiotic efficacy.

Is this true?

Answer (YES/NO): NO